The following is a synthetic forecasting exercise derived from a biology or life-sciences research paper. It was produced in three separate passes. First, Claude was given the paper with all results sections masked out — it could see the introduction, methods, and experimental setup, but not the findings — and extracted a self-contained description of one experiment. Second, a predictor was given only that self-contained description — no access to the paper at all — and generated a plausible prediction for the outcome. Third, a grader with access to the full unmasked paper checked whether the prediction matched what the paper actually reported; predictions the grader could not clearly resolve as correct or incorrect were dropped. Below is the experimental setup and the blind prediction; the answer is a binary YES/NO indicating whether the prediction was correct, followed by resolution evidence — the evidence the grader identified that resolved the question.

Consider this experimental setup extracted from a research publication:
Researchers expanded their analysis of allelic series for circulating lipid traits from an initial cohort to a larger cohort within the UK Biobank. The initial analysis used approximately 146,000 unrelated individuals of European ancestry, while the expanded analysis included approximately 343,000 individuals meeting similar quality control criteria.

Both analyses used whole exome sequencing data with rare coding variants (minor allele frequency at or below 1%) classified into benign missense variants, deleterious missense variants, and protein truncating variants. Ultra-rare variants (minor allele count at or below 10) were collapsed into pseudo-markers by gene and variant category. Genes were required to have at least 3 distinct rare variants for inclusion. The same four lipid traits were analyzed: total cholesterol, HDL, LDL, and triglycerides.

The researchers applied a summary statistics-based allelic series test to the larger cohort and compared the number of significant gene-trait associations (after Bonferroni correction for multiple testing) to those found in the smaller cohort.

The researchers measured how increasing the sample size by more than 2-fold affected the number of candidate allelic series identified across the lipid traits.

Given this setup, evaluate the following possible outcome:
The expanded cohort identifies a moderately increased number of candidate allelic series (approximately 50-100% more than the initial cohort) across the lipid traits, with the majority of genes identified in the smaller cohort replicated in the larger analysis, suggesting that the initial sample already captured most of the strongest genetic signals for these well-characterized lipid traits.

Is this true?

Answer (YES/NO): NO